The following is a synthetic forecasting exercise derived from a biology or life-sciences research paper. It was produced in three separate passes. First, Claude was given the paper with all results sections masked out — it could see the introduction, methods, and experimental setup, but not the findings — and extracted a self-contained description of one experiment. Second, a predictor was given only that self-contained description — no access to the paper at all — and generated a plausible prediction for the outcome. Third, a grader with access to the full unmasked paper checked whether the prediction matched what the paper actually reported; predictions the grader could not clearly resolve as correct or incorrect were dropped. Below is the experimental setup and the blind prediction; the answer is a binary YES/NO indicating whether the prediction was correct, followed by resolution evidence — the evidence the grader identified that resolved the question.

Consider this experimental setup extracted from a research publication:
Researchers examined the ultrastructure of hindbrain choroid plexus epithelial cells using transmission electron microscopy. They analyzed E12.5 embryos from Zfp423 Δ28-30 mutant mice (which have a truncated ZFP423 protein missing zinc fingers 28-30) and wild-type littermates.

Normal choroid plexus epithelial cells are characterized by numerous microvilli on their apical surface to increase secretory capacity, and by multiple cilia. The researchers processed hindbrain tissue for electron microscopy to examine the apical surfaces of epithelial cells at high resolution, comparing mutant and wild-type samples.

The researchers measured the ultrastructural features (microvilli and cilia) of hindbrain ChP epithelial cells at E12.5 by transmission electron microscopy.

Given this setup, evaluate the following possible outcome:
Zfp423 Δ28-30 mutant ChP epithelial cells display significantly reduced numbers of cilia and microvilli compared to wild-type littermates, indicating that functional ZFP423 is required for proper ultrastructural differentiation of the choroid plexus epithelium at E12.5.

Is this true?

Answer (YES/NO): YES